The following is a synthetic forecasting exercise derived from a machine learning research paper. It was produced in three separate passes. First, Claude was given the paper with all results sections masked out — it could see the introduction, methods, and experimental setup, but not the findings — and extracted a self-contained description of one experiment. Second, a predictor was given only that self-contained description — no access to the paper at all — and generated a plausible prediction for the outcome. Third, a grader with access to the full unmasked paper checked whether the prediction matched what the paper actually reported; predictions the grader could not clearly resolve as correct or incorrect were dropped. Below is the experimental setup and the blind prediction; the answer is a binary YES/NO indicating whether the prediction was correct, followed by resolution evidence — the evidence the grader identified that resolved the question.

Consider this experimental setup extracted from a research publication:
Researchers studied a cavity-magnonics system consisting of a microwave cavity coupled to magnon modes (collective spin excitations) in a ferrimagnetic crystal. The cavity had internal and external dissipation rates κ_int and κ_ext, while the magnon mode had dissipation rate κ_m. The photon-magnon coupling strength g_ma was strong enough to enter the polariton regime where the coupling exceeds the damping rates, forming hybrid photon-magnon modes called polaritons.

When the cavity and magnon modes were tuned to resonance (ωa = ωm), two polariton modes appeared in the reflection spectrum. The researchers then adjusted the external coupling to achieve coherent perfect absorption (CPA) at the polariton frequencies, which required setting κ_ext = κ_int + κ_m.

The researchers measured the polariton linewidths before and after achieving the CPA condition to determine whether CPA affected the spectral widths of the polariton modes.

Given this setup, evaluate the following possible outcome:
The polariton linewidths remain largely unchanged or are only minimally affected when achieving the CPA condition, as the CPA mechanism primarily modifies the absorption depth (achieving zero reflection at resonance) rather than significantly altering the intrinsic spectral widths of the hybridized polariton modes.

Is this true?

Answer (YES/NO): NO